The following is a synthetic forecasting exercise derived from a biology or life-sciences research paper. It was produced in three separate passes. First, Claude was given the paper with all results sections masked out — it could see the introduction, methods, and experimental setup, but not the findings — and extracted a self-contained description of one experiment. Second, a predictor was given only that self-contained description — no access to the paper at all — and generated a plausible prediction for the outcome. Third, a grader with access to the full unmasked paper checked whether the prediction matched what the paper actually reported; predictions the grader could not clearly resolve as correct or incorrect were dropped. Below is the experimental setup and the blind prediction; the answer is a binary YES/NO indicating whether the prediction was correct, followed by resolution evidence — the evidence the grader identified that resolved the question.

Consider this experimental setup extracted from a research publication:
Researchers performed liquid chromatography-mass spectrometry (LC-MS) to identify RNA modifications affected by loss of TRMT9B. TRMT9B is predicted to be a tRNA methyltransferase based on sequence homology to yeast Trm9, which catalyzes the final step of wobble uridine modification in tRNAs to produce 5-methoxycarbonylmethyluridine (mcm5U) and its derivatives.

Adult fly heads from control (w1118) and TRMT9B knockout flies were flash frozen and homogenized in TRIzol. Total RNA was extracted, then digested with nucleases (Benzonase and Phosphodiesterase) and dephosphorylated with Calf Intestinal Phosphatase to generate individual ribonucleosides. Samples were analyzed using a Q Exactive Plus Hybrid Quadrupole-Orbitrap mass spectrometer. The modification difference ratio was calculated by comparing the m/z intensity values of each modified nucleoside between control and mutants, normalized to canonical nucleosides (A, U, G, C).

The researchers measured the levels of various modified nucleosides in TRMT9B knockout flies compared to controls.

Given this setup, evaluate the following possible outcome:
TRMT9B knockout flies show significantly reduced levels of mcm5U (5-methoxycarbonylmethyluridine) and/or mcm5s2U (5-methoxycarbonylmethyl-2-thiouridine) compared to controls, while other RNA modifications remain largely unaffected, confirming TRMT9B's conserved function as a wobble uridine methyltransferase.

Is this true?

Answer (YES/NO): NO